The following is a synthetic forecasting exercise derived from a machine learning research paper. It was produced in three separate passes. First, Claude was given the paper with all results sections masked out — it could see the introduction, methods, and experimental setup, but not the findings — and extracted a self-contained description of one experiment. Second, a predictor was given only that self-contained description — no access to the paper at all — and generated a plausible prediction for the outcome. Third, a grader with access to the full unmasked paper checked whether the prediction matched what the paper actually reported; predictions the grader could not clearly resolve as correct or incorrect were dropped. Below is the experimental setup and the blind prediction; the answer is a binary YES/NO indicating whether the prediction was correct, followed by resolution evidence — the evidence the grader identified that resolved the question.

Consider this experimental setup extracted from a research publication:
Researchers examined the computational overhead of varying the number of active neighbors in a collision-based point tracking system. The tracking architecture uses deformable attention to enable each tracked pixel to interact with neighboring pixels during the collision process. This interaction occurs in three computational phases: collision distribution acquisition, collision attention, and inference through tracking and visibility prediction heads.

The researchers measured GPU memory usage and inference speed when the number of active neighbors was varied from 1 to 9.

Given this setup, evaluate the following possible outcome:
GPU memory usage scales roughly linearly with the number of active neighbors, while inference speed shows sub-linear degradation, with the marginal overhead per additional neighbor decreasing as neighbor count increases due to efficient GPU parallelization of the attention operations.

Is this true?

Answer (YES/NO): NO